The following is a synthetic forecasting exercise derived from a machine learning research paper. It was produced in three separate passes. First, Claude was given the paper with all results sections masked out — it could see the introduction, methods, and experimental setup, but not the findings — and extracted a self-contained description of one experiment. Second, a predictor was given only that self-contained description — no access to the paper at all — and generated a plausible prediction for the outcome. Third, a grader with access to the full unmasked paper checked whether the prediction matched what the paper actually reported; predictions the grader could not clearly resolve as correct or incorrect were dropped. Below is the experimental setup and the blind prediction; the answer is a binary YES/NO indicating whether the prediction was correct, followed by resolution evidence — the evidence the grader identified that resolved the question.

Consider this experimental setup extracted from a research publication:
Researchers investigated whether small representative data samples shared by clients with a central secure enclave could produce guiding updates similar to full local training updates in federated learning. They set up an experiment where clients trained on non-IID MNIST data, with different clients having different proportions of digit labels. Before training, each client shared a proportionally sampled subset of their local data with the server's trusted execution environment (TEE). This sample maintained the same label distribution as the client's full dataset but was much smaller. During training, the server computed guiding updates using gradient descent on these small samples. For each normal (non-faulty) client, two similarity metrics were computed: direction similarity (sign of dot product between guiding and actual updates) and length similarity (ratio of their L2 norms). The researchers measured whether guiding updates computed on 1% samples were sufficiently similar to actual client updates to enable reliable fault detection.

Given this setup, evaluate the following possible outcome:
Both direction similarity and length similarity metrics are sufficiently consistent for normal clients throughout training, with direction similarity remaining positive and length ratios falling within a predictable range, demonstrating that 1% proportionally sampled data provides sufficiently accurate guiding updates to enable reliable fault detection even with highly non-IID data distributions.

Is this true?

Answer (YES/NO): YES